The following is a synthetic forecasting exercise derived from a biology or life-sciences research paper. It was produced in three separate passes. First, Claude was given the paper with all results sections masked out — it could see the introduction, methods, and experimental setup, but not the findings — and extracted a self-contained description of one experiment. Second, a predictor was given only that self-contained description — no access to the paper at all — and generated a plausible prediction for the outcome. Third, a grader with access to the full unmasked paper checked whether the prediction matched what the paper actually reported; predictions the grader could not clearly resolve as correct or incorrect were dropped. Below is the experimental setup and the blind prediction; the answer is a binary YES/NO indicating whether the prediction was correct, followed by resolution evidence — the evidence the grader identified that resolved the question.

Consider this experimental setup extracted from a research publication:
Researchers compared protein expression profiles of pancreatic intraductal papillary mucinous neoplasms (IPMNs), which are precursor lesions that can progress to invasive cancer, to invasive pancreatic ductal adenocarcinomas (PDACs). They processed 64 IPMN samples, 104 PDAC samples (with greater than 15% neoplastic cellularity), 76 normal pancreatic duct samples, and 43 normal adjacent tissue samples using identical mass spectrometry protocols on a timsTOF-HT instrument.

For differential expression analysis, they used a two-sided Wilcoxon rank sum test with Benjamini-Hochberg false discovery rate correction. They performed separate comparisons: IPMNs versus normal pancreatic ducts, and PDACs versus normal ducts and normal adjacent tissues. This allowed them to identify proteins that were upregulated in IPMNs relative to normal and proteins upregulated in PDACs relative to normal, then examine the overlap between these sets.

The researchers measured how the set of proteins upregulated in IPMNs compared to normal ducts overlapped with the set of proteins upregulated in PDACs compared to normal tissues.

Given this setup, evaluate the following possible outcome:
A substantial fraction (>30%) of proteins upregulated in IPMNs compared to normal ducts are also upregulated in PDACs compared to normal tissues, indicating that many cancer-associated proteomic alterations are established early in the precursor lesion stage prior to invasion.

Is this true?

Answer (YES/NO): NO